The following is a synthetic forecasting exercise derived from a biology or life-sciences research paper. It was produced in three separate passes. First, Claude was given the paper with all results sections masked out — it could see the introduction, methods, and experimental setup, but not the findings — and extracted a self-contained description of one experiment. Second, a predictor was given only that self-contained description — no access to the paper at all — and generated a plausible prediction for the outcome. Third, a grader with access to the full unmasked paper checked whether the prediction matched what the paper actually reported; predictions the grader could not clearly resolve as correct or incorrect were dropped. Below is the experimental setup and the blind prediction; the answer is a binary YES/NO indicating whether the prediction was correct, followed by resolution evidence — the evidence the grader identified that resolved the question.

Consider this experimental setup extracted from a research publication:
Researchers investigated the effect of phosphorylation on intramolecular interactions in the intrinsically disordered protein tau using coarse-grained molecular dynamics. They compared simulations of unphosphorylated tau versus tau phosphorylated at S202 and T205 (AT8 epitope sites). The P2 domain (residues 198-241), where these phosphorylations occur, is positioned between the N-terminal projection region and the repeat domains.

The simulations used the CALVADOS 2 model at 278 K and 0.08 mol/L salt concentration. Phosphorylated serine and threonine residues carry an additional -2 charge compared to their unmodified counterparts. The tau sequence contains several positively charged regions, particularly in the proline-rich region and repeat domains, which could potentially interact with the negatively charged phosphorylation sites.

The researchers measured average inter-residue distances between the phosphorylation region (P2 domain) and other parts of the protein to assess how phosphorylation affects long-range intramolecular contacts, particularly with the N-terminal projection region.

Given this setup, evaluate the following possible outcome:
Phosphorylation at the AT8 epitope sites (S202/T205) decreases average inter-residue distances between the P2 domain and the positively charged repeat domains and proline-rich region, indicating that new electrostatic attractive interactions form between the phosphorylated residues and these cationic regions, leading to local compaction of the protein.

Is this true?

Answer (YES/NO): NO